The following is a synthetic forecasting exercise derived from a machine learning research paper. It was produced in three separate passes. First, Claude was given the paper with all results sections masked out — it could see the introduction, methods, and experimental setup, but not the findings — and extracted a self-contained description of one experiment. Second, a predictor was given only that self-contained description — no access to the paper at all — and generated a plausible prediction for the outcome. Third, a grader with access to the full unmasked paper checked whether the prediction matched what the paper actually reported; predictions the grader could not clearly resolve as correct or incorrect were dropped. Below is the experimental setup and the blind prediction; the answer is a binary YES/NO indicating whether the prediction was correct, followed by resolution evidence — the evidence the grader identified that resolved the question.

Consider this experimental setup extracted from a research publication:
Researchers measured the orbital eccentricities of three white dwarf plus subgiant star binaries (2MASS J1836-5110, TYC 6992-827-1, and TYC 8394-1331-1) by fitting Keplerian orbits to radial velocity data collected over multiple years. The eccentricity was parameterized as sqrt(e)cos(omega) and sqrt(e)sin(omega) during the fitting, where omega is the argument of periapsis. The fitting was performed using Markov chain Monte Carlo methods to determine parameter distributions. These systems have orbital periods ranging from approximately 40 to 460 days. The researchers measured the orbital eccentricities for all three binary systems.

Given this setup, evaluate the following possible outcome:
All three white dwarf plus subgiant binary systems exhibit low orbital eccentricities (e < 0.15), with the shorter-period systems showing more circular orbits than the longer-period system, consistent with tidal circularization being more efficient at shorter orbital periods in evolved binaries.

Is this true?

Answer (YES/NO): YES